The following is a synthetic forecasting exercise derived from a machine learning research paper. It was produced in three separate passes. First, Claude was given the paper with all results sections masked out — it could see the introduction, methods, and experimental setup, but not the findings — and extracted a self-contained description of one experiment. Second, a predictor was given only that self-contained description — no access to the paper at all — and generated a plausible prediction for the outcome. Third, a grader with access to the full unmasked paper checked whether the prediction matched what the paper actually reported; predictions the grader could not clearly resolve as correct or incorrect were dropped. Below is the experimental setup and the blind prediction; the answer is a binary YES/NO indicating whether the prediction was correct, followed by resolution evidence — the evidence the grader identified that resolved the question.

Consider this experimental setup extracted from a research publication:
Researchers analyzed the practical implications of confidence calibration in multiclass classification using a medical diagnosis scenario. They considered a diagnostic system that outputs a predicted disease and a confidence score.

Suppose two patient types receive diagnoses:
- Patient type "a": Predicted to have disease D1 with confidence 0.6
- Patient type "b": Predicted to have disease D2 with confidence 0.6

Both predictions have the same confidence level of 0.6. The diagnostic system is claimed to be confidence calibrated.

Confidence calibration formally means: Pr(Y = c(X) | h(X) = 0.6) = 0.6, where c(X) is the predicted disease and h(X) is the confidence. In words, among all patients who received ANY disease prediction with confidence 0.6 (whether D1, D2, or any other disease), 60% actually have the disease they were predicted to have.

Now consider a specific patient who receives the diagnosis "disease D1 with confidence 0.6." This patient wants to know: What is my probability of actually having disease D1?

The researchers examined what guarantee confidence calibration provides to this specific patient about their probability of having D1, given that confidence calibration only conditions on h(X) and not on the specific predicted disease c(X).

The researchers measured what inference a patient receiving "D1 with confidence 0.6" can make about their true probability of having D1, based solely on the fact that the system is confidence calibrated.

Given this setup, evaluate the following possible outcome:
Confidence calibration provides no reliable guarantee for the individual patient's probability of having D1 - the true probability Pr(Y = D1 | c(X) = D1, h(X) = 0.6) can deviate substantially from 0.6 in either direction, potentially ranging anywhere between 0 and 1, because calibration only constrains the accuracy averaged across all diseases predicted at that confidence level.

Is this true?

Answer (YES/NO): YES